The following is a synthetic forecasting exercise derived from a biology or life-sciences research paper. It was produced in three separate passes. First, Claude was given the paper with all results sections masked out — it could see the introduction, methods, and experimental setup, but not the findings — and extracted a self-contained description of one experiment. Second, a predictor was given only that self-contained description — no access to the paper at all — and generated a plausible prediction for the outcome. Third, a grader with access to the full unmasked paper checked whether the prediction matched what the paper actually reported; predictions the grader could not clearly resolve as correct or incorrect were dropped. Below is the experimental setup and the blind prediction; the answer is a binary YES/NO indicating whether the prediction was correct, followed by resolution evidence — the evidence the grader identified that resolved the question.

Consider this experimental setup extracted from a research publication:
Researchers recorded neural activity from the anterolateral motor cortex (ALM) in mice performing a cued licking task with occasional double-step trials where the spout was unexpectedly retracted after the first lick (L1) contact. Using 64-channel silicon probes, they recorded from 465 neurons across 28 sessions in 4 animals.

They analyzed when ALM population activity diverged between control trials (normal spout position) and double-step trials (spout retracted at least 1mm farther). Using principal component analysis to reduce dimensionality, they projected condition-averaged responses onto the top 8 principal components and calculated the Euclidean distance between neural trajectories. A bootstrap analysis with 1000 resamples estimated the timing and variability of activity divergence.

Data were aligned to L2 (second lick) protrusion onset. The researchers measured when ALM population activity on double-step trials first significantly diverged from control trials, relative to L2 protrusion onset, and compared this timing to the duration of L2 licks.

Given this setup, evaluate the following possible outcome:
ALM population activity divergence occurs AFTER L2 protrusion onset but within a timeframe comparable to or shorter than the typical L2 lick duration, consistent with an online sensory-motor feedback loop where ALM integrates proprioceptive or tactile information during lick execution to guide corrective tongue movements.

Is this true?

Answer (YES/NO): YES